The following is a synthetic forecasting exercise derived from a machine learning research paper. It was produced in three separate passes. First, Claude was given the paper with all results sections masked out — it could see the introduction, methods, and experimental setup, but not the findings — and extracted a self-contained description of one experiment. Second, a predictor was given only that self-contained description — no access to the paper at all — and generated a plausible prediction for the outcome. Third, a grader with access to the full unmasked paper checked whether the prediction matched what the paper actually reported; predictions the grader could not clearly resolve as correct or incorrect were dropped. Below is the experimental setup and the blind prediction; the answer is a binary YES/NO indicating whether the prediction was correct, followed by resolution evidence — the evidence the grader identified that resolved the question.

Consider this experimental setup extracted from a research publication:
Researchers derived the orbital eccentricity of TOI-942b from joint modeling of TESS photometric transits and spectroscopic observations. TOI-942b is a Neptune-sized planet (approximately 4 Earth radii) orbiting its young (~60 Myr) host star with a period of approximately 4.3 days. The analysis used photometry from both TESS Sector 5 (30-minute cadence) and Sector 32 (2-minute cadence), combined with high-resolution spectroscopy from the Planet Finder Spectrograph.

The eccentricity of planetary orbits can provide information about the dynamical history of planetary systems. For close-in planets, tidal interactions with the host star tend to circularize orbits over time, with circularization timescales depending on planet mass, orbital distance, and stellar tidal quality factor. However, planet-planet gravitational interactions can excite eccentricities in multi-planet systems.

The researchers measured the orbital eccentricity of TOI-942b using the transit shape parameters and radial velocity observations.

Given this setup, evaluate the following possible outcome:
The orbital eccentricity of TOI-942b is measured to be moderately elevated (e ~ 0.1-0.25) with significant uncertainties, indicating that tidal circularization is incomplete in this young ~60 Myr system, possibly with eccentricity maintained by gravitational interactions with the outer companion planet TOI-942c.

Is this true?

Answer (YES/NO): NO